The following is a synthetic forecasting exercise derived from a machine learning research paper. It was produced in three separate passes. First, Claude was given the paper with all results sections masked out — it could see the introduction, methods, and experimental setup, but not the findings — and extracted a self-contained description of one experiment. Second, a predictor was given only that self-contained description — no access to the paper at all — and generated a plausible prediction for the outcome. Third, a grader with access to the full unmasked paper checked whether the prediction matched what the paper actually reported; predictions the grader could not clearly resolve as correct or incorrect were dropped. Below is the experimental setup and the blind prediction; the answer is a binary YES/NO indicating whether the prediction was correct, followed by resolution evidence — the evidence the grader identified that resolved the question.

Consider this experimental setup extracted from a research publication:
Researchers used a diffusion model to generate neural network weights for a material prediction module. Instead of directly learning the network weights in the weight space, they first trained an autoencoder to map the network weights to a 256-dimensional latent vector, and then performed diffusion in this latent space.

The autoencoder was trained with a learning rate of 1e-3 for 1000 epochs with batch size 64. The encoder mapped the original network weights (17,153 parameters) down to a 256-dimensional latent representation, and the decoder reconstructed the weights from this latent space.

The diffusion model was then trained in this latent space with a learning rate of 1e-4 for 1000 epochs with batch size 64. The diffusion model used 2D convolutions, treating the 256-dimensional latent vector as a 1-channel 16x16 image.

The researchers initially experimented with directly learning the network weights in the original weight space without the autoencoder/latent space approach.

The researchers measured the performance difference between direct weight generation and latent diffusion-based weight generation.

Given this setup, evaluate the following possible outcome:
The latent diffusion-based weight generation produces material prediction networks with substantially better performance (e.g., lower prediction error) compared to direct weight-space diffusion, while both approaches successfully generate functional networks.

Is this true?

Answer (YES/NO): NO